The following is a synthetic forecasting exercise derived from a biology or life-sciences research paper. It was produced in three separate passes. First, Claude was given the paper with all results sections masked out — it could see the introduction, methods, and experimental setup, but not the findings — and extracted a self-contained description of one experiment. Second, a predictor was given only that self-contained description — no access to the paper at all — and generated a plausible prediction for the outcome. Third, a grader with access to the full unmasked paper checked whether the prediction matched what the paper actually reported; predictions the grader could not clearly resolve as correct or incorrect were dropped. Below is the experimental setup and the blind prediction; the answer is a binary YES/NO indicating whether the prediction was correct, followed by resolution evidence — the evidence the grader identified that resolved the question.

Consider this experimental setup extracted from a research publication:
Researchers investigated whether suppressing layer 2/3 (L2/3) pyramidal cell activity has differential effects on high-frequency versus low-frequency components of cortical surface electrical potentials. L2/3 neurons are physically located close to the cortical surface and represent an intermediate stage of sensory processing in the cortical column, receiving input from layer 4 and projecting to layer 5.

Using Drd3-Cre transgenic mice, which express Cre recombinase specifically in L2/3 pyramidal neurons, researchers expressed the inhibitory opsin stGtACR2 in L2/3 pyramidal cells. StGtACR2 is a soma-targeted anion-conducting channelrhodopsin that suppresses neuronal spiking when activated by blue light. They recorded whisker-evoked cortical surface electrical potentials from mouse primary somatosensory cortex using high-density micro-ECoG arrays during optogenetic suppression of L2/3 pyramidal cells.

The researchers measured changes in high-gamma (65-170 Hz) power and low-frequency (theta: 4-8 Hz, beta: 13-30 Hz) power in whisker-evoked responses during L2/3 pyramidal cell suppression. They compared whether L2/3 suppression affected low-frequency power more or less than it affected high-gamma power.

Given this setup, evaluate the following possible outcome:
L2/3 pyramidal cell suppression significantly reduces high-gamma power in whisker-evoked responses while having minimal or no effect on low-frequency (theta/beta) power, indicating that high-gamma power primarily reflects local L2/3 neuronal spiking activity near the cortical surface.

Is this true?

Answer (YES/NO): NO